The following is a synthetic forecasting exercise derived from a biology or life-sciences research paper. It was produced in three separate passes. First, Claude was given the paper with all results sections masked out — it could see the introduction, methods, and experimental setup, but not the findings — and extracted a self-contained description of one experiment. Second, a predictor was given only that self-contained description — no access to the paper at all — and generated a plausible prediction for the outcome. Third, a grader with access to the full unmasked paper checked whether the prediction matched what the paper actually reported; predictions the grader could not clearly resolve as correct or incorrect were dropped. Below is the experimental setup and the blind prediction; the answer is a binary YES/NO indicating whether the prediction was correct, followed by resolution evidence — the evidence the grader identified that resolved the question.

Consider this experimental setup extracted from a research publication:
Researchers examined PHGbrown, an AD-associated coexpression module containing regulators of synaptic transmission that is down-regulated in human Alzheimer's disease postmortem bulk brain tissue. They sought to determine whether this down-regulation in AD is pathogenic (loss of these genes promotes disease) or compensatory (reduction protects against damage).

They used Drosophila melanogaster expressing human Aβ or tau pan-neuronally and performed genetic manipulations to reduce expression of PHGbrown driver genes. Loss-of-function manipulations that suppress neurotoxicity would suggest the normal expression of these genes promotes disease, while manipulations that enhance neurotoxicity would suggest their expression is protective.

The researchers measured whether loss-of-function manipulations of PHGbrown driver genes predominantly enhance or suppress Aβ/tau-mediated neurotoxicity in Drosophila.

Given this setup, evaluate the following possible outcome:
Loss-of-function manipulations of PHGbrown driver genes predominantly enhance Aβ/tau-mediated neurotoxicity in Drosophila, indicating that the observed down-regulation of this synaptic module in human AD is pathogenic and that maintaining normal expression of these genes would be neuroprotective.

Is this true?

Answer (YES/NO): NO